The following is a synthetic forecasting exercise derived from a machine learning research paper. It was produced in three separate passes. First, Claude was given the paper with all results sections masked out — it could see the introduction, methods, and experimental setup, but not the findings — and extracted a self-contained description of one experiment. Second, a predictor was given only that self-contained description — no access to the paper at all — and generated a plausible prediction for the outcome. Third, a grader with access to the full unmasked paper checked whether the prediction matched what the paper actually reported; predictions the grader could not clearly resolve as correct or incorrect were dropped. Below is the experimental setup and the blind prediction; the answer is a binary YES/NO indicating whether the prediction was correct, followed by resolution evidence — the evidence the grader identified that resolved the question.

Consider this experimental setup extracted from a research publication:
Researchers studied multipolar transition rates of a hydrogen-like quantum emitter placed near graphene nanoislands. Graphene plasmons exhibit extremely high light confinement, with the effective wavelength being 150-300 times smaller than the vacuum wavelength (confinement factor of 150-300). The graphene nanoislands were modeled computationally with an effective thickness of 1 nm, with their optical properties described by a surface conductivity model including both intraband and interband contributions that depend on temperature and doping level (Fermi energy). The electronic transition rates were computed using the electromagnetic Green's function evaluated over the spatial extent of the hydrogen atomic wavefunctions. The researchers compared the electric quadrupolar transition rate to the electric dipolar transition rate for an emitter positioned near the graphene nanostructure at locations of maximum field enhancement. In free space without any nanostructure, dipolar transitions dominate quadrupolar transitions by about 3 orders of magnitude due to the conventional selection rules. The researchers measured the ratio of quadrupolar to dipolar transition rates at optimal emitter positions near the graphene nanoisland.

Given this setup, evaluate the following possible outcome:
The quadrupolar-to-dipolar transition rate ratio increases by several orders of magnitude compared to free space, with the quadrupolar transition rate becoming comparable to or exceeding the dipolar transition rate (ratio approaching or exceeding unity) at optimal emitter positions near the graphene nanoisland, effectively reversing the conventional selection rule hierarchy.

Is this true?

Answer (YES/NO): YES